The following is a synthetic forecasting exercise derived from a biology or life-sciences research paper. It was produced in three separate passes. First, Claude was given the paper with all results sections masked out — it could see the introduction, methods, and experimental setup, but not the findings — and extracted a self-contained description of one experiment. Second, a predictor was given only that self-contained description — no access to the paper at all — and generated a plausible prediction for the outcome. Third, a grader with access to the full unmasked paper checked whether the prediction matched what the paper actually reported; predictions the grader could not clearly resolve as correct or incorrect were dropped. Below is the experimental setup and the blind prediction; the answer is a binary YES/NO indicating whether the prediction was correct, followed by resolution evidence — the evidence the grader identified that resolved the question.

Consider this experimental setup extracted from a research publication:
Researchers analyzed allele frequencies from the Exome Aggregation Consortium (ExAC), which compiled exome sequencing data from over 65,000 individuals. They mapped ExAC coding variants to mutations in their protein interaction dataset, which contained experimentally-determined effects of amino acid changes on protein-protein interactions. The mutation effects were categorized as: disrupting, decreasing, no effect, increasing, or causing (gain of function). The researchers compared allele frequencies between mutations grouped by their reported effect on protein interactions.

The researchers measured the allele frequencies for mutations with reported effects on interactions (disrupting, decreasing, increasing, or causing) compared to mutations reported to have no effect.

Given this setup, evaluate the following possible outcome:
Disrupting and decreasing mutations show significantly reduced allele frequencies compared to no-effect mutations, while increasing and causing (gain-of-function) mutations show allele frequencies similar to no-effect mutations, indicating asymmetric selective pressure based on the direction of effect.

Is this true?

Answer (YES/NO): NO